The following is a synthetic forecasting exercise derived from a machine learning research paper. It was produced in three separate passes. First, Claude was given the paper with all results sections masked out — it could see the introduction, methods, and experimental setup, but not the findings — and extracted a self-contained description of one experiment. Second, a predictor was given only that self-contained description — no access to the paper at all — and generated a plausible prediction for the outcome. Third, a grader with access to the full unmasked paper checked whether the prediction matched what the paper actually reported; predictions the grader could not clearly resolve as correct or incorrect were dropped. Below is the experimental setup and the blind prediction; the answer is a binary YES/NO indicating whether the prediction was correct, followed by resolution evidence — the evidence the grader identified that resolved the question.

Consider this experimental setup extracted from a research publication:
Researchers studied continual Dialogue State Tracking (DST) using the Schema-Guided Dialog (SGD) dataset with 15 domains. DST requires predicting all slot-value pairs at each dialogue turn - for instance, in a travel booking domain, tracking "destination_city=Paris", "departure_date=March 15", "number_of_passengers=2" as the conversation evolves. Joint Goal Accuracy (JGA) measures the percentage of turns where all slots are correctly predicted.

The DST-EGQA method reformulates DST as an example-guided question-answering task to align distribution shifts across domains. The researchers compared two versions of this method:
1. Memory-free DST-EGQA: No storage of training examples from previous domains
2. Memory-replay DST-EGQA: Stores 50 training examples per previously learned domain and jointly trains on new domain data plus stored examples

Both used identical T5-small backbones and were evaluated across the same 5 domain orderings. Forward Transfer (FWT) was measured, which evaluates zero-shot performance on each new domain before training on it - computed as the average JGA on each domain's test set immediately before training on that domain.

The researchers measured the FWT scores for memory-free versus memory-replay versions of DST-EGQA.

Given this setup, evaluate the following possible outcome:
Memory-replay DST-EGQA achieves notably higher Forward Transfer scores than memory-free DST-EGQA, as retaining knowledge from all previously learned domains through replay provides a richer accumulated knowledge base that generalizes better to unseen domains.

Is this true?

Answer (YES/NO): NO